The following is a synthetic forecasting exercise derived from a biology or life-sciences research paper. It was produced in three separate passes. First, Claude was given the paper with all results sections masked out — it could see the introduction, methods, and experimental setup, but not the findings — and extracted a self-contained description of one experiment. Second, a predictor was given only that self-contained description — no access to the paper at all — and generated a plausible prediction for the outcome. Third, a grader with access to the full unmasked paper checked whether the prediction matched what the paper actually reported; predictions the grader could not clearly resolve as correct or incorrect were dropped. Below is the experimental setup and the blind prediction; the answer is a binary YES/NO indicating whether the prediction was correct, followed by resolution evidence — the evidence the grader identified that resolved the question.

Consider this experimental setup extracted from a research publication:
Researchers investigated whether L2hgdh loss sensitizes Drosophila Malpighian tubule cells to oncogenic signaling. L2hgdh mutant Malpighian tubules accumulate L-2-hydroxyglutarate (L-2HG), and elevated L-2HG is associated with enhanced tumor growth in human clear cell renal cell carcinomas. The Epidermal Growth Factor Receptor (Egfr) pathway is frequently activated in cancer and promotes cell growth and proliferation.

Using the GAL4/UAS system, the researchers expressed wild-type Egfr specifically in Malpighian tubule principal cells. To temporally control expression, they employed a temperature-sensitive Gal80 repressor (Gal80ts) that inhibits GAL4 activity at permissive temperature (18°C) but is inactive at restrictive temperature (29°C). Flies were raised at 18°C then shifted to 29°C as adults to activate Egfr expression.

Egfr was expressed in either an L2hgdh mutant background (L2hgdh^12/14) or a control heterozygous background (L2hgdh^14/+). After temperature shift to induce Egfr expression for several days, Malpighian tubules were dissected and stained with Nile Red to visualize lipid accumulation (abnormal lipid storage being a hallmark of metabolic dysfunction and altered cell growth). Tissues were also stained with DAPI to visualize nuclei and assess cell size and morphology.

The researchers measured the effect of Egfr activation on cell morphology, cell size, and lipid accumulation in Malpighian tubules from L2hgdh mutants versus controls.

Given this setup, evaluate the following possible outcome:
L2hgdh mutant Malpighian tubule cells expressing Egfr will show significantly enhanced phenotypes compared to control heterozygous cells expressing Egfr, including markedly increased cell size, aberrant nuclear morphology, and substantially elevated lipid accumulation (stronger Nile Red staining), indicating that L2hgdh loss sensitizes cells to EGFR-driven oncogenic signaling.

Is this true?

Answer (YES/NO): NO